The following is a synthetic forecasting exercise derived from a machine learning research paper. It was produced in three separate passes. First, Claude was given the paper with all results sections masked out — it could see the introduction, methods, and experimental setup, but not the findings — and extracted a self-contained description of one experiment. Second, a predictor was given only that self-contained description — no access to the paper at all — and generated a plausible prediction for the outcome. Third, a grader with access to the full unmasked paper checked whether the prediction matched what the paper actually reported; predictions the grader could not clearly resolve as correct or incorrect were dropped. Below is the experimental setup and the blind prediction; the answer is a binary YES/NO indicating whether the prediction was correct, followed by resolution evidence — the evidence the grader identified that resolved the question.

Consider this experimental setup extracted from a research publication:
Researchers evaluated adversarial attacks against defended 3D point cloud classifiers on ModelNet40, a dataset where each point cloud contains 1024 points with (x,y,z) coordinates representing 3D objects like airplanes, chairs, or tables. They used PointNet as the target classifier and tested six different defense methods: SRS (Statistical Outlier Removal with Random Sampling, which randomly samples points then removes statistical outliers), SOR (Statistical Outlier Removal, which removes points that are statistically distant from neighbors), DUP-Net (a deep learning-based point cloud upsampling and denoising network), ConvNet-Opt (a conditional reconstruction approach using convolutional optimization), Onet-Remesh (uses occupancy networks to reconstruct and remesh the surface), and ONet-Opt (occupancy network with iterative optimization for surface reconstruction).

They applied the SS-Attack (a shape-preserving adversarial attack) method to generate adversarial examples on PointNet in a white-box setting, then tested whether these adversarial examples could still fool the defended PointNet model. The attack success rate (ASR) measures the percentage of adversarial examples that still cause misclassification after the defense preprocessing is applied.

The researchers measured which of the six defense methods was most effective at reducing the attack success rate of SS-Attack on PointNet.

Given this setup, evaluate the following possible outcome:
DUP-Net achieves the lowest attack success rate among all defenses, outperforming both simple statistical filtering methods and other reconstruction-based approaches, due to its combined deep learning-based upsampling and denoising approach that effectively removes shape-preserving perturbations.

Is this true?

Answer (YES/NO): NO